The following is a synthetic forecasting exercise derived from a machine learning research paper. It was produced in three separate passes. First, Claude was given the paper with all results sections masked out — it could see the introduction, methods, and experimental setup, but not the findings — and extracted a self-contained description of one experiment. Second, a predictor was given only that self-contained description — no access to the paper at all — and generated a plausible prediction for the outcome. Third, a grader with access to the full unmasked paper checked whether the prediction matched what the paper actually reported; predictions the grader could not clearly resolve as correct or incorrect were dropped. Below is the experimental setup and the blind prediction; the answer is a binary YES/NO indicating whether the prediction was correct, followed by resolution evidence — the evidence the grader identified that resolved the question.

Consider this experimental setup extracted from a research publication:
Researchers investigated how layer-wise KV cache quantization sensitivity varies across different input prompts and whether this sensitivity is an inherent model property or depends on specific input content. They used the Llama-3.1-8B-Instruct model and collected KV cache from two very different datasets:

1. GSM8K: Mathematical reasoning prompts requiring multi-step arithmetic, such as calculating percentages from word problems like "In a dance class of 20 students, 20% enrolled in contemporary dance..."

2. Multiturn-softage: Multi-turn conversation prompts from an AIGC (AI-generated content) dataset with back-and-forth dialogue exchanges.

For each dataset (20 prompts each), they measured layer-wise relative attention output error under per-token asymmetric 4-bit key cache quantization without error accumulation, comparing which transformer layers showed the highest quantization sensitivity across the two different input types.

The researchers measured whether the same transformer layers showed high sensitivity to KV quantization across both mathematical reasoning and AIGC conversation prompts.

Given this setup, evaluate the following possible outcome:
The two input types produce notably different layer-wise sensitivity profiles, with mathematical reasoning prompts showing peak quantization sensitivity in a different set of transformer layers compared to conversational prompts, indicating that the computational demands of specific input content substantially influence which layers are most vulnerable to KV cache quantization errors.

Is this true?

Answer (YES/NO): NO